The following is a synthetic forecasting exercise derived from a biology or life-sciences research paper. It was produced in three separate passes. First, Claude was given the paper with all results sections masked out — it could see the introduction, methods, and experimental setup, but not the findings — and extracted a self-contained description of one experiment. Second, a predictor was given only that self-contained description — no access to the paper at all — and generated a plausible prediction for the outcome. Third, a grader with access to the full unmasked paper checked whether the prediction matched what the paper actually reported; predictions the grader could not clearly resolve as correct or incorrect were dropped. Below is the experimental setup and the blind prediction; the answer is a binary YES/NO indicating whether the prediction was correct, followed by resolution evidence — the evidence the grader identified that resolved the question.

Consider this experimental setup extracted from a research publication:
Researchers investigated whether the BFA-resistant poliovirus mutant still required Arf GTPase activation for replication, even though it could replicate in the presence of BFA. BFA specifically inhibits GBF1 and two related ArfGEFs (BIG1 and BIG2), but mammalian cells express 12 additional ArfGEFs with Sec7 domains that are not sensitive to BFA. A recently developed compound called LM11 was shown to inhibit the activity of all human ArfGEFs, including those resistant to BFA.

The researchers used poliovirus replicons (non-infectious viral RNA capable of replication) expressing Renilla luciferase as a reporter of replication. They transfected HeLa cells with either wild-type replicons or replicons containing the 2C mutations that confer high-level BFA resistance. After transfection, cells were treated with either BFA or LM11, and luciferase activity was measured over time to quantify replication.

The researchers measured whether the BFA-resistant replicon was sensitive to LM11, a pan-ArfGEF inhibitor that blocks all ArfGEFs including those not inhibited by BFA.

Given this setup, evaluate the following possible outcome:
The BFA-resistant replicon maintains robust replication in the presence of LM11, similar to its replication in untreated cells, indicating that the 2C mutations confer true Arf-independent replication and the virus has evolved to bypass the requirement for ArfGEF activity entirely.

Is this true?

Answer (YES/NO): NO